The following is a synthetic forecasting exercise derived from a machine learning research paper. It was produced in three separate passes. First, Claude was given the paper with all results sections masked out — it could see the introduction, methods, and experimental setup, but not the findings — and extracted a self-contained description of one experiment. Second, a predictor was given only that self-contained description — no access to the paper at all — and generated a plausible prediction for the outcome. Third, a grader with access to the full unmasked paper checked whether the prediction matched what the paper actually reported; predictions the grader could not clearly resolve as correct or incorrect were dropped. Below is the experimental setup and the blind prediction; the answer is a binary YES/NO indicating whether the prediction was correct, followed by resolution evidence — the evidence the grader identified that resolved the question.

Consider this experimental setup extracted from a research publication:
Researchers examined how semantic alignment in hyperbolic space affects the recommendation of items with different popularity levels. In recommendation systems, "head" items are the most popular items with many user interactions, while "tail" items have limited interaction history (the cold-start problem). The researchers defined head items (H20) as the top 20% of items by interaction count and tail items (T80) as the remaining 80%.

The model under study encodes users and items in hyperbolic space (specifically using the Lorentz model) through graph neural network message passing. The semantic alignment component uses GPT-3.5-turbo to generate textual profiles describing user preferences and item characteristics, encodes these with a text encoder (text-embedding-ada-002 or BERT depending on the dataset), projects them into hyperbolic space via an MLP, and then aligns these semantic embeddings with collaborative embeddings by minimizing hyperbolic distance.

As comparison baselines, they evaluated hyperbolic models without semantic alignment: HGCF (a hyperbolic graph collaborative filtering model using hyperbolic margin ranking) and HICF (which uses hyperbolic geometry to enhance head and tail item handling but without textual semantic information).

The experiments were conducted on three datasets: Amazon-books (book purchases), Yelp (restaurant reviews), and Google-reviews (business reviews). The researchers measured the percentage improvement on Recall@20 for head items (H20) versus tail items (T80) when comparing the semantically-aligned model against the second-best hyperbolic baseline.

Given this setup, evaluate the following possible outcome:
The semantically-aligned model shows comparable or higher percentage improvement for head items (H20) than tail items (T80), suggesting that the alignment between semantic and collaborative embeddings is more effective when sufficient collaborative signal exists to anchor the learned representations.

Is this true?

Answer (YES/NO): NO